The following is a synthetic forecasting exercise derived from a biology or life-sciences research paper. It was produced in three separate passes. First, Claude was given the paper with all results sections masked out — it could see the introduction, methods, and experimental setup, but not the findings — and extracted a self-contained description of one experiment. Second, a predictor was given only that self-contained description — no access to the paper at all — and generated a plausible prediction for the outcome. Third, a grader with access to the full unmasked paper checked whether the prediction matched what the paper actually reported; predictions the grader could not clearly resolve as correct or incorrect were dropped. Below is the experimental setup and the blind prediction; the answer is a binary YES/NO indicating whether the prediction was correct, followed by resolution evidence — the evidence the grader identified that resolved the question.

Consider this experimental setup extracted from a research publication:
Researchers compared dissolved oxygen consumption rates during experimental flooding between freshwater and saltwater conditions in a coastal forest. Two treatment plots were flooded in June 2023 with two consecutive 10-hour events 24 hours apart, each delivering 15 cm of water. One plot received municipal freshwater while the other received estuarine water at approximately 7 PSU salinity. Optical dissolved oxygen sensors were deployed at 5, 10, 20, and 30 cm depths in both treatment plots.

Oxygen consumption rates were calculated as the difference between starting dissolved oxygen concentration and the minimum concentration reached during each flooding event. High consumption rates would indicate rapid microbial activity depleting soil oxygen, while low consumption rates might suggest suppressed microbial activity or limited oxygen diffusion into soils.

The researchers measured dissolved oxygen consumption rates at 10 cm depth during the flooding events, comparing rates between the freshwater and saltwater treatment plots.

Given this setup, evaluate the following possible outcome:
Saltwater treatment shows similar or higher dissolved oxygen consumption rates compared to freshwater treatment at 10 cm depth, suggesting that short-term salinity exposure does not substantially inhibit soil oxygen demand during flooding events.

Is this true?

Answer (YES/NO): NO